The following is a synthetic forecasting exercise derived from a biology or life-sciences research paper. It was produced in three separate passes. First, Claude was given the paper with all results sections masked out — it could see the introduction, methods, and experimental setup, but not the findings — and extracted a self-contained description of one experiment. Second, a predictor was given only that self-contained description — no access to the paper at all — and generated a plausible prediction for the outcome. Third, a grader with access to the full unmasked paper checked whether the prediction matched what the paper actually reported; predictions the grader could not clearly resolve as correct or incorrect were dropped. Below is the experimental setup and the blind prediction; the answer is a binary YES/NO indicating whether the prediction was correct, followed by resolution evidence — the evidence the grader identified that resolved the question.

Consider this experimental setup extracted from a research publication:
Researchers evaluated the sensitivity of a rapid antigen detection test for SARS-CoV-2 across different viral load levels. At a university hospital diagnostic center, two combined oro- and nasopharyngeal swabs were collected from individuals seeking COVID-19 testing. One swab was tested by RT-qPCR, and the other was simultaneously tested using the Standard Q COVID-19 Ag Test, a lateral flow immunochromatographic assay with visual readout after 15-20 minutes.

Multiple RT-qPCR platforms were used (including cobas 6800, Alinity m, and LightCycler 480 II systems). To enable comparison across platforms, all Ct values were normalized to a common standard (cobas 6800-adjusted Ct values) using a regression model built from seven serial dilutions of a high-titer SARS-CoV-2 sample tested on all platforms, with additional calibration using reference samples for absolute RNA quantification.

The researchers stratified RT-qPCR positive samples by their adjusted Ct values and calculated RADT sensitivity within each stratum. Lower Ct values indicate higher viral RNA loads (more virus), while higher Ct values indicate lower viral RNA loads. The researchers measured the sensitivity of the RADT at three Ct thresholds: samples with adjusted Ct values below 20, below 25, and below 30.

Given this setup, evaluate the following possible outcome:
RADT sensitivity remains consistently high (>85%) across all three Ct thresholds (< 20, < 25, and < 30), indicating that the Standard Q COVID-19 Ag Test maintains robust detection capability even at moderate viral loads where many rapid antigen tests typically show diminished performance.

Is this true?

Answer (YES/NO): YES